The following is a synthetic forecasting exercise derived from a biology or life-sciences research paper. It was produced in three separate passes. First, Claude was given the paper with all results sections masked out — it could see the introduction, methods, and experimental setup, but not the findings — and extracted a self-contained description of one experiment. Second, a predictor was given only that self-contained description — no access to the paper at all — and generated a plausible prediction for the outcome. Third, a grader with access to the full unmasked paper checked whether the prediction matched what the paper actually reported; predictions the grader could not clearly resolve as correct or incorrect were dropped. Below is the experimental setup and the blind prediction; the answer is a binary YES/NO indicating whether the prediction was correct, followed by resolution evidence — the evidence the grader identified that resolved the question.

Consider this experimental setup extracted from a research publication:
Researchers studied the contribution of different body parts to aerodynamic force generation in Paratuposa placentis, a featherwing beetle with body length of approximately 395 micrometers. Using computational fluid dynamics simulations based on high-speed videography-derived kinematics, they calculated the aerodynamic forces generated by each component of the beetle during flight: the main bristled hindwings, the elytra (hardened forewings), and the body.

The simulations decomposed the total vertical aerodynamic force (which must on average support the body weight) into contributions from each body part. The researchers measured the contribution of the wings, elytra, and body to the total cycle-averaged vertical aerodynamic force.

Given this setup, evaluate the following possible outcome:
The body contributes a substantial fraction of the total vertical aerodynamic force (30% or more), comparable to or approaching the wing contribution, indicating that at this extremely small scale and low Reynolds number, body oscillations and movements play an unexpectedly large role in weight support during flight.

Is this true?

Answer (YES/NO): NO